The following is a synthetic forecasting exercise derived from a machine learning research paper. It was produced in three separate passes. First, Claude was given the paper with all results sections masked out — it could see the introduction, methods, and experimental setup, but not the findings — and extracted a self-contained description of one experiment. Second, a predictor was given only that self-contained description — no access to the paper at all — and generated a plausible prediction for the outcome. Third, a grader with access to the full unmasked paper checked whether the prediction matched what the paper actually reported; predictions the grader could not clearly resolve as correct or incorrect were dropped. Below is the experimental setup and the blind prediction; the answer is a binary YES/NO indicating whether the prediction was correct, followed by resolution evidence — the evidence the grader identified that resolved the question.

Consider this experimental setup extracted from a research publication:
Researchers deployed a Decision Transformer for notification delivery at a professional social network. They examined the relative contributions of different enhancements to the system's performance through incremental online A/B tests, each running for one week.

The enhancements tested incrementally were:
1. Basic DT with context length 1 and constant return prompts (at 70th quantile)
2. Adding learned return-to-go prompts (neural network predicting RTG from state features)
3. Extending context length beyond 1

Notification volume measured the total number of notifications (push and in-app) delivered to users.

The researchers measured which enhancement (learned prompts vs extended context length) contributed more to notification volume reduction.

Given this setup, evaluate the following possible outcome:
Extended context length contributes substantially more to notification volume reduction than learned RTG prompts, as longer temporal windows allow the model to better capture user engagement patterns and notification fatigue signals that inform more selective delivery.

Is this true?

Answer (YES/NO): NO